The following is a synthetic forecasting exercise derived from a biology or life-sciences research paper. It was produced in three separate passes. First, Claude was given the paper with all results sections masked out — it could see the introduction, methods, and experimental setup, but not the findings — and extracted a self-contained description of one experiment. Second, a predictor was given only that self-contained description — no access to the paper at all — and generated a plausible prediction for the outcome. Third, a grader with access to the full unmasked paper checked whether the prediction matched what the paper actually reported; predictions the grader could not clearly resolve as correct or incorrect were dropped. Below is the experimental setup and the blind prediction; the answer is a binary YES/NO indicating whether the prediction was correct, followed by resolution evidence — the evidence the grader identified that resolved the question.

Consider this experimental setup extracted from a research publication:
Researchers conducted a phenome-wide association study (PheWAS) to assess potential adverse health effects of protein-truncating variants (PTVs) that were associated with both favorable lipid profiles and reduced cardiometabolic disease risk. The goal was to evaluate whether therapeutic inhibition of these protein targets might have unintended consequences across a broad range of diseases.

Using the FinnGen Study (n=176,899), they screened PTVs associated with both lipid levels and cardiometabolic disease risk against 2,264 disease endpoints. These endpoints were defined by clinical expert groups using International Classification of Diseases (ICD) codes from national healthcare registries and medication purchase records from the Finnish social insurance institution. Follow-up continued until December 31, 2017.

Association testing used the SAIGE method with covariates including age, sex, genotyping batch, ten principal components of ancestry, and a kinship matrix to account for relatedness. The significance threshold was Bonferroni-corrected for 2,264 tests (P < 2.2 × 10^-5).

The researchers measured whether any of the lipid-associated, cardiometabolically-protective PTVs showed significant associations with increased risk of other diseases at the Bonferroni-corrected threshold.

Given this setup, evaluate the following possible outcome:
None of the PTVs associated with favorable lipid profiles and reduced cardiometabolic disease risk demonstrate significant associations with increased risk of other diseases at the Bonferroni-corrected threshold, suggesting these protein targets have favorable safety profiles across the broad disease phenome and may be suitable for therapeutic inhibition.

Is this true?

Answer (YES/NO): NO